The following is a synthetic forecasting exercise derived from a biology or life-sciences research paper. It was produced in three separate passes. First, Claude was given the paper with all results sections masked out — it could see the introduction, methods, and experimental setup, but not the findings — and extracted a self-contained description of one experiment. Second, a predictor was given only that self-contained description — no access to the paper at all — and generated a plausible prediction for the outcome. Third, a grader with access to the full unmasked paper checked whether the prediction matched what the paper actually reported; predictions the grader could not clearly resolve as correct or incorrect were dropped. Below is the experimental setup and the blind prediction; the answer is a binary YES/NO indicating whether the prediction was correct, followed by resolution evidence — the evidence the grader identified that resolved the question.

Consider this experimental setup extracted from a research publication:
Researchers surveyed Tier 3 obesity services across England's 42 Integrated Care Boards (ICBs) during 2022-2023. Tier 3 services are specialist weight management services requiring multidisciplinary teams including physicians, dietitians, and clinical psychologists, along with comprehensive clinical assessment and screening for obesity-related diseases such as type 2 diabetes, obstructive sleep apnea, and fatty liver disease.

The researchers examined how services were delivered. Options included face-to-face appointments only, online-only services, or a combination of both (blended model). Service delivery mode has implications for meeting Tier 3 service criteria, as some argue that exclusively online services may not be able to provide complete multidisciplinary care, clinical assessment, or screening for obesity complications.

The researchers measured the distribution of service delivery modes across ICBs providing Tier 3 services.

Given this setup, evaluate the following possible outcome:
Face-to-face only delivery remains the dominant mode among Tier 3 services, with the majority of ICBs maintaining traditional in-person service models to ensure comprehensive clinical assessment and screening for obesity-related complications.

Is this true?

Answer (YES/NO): NO